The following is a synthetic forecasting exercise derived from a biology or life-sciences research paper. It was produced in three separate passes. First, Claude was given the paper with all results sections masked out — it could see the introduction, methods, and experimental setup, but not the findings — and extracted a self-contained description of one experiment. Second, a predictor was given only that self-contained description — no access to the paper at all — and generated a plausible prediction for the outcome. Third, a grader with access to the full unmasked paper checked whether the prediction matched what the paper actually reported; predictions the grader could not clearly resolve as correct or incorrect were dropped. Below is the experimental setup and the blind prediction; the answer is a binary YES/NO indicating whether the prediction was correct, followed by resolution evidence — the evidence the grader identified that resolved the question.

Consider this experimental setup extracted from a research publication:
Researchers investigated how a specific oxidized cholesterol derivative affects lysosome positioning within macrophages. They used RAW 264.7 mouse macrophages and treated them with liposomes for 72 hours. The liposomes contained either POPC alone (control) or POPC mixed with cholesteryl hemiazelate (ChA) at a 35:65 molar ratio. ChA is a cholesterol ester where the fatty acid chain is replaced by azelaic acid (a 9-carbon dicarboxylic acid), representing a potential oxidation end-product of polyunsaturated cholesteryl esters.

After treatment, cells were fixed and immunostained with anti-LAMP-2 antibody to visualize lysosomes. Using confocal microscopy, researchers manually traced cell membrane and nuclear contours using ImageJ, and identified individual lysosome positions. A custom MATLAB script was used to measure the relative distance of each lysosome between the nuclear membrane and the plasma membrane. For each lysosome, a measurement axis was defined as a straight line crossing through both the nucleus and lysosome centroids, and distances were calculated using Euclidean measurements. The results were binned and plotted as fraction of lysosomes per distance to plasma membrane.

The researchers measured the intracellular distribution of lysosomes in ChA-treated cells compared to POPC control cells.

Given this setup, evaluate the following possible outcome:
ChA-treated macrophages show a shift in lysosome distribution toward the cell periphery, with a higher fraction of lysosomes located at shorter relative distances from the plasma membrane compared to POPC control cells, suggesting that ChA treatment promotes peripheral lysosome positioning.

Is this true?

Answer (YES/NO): YES